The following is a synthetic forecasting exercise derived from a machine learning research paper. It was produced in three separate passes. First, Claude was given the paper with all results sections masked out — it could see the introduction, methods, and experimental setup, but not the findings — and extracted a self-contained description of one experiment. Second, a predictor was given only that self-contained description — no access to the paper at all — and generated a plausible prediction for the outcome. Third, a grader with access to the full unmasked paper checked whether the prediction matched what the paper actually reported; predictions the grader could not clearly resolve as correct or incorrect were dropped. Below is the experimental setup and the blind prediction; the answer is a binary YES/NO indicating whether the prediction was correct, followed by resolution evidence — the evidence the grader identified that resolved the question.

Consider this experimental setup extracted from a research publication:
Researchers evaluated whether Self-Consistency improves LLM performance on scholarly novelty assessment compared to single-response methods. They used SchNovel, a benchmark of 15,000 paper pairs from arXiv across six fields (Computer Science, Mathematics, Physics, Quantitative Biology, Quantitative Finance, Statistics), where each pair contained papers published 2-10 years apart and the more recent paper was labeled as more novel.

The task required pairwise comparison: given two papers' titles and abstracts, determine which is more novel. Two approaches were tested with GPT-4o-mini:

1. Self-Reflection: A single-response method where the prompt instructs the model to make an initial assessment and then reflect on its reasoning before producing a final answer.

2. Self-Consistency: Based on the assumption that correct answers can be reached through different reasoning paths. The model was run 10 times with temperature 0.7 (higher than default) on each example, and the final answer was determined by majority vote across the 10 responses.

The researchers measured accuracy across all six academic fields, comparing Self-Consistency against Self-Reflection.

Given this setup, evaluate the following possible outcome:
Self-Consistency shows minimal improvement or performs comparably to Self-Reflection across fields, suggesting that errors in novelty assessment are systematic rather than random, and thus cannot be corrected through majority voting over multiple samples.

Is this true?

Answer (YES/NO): NO